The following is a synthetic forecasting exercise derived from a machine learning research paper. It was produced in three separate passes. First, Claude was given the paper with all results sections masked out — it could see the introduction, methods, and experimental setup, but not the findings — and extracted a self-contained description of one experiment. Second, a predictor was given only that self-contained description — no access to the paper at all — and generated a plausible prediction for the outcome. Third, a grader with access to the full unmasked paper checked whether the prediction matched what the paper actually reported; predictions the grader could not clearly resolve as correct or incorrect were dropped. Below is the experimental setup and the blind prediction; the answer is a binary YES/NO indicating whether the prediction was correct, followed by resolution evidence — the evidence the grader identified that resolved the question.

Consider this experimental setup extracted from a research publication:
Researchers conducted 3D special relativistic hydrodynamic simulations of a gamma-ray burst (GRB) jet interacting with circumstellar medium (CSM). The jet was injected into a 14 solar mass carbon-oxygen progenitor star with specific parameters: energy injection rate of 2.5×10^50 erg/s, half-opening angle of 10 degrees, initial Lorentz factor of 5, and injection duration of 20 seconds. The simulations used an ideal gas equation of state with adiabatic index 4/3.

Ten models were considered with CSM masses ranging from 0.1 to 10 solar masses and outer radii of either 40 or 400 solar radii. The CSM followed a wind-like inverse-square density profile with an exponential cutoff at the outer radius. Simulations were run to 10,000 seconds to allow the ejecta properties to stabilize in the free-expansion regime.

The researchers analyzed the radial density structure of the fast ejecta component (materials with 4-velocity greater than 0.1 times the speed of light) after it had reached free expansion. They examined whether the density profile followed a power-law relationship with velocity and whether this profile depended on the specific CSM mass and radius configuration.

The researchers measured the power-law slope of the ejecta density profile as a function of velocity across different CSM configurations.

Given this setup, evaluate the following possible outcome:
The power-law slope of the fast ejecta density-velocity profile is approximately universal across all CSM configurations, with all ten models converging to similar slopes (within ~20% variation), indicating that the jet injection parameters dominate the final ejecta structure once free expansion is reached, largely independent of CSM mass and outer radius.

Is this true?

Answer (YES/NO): YES